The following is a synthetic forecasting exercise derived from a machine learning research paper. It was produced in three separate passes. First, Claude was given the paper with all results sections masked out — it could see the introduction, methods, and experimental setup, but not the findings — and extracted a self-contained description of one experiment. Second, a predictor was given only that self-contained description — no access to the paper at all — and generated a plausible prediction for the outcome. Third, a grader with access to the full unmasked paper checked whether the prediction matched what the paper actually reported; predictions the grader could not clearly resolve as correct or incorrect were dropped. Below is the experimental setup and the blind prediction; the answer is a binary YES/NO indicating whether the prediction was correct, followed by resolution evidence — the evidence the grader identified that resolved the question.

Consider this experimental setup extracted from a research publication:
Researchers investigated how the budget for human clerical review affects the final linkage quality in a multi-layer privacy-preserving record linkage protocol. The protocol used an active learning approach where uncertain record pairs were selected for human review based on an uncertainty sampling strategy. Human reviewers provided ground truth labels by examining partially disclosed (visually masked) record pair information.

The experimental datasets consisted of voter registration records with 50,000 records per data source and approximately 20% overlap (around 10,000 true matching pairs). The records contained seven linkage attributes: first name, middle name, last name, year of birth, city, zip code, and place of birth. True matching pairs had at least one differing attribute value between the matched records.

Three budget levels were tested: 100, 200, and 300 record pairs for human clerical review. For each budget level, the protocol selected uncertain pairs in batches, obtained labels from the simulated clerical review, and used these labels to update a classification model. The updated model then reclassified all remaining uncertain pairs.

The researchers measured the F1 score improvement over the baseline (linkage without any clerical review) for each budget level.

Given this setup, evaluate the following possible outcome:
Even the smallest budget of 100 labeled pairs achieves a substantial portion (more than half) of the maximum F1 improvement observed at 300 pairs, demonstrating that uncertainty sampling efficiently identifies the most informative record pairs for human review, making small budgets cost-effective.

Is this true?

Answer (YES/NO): YES